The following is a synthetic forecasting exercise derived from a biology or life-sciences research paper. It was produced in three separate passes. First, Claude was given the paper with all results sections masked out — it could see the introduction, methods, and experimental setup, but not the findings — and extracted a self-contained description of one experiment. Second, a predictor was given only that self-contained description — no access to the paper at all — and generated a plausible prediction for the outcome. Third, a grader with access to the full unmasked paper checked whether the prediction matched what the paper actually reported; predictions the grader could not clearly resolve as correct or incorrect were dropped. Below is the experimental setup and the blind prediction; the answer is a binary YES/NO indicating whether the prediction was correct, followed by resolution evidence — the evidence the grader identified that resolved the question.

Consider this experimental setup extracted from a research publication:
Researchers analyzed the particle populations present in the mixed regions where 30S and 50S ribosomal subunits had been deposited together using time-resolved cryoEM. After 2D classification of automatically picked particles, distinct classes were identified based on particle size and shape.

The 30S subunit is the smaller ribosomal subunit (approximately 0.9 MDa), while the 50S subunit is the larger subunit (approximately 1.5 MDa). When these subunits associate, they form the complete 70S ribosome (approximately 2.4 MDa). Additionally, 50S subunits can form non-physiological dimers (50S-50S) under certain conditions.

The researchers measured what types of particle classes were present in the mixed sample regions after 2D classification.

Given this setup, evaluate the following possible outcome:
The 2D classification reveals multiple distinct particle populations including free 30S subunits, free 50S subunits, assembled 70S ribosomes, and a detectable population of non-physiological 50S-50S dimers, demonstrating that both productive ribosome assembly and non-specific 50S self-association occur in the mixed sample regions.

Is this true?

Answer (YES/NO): YES